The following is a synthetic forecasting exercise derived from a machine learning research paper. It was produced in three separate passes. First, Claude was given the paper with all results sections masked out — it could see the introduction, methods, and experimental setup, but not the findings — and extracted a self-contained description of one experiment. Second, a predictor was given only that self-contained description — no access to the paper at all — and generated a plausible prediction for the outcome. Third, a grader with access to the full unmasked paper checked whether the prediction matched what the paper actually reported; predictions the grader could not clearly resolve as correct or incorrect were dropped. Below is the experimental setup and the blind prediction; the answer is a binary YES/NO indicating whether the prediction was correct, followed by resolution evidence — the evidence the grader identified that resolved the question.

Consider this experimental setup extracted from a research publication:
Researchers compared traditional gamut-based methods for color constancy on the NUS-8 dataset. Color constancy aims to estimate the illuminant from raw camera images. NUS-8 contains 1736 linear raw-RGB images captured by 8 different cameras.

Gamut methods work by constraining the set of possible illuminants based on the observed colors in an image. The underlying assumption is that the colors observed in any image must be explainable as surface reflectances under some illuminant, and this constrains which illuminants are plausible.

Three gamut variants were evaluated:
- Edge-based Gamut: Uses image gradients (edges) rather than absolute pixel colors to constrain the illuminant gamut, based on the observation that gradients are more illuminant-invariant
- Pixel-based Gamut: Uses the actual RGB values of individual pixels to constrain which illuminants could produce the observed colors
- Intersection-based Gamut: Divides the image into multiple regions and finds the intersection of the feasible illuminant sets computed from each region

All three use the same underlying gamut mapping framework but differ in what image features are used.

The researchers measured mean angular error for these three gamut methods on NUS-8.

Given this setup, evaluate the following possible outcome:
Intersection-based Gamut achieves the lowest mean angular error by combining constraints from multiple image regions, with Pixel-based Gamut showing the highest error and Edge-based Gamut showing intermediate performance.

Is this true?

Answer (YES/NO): NO